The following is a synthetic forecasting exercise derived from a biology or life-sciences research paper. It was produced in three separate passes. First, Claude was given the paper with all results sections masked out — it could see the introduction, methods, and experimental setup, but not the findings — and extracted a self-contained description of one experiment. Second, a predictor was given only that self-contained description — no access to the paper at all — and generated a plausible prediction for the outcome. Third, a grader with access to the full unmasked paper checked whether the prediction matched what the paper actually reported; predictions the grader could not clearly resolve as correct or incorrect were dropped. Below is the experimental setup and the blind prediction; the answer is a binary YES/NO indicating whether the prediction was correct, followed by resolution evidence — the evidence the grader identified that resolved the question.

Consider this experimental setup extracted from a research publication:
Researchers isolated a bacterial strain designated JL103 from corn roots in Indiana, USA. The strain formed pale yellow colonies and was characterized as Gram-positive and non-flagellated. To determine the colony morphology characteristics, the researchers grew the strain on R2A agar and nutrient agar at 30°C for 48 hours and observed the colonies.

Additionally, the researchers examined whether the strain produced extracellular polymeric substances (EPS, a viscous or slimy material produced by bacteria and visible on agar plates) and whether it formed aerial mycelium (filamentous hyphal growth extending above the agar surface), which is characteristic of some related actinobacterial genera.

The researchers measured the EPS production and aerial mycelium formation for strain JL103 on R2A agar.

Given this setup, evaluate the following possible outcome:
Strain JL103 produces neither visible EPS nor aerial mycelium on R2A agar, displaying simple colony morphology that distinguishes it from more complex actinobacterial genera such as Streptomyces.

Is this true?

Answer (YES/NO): NO